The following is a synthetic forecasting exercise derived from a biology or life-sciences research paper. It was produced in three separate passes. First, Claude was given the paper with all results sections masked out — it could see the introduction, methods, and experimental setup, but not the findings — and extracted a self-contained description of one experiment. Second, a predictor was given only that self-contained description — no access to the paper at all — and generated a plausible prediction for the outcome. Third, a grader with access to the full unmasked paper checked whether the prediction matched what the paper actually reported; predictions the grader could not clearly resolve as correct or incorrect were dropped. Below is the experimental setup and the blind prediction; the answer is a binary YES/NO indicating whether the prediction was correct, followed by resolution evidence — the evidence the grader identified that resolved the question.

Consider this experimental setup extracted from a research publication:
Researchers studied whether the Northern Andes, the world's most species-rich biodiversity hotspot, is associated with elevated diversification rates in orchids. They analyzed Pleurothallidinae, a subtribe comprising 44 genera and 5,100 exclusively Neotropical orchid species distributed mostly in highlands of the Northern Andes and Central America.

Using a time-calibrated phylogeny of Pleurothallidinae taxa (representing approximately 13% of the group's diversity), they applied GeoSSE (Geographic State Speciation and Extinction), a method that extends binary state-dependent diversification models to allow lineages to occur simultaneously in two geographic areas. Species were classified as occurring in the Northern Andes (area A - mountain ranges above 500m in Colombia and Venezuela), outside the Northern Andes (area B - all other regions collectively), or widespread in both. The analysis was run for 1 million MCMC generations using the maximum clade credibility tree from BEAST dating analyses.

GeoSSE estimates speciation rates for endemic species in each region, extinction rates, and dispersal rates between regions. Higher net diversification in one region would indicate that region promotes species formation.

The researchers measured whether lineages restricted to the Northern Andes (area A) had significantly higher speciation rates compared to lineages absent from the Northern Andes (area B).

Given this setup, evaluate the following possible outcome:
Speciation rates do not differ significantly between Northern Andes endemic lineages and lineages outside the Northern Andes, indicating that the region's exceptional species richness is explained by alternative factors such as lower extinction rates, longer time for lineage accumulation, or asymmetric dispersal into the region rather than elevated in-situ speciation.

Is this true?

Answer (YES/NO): NO